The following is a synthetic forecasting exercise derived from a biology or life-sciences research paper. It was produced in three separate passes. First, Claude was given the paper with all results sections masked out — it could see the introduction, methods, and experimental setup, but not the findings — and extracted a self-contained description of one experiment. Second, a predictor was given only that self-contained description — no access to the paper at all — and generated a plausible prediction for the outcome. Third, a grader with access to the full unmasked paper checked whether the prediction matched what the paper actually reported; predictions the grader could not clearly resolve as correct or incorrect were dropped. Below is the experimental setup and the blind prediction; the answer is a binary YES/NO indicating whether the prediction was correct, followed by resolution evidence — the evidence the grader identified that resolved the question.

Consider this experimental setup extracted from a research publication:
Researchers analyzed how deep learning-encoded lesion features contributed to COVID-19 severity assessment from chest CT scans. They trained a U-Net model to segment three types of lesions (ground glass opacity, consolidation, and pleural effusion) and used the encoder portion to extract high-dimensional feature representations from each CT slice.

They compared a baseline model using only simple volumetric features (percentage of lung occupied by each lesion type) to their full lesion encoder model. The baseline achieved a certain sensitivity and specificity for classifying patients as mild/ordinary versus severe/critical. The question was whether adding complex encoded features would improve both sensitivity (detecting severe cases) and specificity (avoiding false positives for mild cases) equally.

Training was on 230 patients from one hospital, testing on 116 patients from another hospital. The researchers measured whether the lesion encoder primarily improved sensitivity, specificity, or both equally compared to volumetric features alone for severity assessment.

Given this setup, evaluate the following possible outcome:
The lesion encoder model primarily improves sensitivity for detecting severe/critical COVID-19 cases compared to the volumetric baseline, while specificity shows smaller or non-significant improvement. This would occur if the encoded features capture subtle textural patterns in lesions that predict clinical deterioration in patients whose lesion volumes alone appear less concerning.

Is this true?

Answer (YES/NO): NO